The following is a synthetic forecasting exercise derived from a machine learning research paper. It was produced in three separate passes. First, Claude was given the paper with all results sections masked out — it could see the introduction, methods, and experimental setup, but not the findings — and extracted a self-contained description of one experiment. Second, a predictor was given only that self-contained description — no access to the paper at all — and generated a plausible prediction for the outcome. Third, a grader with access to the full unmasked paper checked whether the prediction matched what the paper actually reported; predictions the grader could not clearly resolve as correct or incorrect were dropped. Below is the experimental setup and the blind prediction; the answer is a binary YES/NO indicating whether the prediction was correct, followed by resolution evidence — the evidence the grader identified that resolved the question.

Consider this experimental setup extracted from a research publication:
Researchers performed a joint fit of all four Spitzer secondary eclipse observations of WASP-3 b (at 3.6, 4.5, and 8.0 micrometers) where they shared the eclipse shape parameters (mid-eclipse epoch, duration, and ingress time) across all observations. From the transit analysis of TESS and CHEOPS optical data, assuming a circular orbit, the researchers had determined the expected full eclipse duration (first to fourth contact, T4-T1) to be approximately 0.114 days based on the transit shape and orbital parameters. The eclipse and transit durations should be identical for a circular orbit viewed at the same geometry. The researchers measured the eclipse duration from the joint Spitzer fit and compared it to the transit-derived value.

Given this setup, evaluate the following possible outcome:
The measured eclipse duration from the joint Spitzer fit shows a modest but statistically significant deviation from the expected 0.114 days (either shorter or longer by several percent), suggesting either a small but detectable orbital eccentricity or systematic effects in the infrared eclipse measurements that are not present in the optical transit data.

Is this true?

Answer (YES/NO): NO